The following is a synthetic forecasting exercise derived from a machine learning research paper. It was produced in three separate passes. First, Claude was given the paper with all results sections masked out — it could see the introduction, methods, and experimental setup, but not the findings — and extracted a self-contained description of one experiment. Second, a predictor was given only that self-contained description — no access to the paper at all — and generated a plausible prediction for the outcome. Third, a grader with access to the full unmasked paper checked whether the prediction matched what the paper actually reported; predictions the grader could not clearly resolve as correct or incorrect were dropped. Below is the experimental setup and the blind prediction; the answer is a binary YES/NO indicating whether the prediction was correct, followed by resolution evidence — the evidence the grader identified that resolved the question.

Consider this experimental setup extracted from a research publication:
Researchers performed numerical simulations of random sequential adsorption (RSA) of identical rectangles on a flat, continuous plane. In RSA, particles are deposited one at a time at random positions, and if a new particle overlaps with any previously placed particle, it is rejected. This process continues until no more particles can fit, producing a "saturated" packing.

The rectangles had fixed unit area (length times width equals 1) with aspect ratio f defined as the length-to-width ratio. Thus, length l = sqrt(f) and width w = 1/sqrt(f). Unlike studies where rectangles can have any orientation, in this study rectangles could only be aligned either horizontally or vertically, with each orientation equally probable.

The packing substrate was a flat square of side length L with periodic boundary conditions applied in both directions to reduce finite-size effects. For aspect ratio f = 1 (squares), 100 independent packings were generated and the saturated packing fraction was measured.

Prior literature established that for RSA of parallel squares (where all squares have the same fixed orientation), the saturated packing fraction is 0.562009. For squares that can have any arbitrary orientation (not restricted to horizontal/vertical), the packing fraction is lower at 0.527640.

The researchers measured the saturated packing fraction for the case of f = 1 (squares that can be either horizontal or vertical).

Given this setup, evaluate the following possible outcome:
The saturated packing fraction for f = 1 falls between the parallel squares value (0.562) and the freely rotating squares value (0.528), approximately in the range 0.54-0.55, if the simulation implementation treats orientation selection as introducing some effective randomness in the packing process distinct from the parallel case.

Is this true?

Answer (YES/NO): NO